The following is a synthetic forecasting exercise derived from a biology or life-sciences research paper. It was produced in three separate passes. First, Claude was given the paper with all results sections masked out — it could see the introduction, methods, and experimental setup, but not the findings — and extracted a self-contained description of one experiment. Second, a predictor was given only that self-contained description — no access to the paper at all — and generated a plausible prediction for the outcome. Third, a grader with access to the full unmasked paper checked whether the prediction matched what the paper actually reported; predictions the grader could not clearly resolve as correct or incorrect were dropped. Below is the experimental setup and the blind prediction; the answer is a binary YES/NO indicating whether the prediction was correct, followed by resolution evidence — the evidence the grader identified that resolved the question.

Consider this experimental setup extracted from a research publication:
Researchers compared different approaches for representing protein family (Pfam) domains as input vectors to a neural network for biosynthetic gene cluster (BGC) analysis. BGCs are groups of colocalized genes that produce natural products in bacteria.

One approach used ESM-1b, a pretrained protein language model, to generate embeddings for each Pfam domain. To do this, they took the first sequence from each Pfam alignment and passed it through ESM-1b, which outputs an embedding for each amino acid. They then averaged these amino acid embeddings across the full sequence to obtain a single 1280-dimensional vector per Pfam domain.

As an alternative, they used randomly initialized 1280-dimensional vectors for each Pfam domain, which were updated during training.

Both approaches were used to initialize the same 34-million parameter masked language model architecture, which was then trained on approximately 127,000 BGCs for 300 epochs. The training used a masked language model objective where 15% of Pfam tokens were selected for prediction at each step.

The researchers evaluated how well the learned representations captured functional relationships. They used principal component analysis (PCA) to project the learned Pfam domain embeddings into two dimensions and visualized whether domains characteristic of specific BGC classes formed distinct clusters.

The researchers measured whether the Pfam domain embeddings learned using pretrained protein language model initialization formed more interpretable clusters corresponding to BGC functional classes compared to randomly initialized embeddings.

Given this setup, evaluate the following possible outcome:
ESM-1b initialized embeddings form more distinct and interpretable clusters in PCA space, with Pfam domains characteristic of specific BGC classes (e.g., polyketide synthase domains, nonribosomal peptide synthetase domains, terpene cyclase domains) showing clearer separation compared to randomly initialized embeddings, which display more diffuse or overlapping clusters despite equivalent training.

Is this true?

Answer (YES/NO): NO